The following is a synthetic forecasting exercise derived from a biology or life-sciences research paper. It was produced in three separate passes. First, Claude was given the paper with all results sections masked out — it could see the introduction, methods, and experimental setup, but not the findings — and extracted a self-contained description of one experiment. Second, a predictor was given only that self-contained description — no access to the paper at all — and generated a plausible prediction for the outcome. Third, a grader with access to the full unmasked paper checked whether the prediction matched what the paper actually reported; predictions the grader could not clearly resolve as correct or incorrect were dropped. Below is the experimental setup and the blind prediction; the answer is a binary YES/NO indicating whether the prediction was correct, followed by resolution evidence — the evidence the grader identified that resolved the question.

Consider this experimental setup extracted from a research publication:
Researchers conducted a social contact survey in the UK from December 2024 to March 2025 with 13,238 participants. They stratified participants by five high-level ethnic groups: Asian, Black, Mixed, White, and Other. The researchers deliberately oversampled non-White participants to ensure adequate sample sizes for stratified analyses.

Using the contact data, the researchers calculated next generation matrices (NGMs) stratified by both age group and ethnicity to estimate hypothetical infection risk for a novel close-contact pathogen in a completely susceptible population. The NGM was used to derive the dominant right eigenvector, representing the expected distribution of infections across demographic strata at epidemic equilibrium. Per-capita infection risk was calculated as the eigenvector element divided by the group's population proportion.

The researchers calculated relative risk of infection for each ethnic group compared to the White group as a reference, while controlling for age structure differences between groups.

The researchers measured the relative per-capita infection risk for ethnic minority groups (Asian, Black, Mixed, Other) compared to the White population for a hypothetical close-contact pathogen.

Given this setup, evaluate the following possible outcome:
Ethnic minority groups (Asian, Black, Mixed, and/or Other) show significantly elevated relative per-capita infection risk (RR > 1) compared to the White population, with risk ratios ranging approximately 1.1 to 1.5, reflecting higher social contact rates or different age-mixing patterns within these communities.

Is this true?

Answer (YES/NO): NO